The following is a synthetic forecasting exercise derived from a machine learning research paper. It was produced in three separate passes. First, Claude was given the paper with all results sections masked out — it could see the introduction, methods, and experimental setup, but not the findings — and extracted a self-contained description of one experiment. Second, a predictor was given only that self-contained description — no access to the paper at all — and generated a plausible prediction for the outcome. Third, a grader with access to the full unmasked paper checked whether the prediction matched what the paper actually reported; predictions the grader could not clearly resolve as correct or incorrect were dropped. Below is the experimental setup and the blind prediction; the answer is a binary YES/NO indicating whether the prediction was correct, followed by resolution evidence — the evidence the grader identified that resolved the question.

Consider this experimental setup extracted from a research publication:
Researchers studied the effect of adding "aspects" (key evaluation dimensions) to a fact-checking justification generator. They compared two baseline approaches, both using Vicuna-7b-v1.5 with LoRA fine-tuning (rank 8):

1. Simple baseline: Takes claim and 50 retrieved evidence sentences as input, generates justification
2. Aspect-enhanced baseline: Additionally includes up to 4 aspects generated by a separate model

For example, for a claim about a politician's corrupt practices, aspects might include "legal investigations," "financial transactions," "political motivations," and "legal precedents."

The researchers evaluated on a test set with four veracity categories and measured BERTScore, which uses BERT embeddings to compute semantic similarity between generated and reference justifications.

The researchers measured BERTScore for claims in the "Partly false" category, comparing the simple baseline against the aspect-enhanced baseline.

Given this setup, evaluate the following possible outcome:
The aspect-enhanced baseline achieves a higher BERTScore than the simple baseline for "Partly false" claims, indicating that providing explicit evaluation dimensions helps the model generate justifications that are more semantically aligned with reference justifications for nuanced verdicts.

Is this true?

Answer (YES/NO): YES